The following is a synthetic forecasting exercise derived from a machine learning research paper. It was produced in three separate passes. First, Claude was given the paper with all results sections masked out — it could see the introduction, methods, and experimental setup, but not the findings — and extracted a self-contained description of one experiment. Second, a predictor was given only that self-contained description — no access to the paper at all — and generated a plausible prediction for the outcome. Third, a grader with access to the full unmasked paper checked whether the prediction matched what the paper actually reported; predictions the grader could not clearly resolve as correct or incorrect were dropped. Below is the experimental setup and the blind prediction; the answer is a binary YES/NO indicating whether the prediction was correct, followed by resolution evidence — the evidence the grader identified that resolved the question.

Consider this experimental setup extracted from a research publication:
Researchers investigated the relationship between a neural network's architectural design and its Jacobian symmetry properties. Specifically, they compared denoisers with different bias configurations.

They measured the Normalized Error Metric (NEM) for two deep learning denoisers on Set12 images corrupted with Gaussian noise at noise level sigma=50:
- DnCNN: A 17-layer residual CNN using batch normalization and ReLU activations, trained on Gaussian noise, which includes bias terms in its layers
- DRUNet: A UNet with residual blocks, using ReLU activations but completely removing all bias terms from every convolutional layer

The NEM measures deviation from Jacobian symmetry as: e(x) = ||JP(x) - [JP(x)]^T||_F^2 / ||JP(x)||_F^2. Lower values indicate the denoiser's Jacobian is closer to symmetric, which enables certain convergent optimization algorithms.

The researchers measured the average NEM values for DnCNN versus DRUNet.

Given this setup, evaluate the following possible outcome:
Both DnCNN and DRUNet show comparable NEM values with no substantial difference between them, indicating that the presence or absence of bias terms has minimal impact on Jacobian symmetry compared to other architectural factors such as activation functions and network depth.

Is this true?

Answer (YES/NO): NO